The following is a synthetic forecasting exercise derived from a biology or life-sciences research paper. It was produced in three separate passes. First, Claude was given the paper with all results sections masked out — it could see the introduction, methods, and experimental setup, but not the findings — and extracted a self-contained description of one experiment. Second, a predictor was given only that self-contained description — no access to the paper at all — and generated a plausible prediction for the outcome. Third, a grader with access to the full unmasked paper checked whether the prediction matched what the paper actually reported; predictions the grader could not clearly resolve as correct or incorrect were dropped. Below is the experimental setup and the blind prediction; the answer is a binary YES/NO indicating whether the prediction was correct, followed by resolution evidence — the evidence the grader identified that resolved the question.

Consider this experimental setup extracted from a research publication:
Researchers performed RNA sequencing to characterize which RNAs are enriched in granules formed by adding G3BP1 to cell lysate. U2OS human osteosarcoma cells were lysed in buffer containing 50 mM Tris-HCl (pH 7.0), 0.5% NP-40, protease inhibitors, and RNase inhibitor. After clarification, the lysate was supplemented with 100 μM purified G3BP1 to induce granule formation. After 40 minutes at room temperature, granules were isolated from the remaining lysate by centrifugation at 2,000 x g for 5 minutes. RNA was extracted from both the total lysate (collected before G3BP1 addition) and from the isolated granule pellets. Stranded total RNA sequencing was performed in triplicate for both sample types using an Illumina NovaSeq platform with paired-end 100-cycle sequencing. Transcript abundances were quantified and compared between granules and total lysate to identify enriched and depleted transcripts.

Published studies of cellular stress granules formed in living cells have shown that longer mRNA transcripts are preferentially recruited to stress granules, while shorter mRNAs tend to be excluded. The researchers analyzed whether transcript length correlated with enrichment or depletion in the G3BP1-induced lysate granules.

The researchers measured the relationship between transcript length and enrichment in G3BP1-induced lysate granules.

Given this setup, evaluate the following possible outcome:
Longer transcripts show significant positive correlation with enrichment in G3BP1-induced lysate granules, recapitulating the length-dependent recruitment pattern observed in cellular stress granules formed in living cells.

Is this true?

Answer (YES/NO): YES